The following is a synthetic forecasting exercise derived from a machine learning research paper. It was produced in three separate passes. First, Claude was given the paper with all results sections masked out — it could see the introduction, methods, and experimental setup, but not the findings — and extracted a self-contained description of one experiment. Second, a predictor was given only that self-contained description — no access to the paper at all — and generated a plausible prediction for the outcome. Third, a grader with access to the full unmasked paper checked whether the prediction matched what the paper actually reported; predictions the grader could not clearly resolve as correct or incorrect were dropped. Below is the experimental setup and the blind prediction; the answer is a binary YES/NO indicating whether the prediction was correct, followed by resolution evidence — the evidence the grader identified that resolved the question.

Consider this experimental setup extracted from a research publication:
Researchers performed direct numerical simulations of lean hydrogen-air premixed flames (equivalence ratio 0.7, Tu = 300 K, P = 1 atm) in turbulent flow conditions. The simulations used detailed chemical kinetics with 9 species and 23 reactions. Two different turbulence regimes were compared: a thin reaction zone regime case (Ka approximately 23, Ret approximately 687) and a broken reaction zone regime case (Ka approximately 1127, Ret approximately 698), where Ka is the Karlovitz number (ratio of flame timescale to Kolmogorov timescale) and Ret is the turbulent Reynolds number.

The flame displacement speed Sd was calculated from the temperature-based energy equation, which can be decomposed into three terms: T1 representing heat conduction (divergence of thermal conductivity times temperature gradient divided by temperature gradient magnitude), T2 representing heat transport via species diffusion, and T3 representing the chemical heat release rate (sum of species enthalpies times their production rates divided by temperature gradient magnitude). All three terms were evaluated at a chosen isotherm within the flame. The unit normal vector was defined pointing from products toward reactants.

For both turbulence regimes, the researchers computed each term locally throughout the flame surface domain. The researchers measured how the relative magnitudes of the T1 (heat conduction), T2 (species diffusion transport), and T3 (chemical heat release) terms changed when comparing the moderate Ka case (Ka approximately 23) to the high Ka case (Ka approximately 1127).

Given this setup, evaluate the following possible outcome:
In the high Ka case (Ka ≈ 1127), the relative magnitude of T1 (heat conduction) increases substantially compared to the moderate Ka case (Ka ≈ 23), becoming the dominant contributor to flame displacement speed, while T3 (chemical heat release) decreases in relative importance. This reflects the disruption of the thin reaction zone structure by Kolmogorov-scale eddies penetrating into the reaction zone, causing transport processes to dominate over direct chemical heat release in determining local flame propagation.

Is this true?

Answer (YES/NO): NO